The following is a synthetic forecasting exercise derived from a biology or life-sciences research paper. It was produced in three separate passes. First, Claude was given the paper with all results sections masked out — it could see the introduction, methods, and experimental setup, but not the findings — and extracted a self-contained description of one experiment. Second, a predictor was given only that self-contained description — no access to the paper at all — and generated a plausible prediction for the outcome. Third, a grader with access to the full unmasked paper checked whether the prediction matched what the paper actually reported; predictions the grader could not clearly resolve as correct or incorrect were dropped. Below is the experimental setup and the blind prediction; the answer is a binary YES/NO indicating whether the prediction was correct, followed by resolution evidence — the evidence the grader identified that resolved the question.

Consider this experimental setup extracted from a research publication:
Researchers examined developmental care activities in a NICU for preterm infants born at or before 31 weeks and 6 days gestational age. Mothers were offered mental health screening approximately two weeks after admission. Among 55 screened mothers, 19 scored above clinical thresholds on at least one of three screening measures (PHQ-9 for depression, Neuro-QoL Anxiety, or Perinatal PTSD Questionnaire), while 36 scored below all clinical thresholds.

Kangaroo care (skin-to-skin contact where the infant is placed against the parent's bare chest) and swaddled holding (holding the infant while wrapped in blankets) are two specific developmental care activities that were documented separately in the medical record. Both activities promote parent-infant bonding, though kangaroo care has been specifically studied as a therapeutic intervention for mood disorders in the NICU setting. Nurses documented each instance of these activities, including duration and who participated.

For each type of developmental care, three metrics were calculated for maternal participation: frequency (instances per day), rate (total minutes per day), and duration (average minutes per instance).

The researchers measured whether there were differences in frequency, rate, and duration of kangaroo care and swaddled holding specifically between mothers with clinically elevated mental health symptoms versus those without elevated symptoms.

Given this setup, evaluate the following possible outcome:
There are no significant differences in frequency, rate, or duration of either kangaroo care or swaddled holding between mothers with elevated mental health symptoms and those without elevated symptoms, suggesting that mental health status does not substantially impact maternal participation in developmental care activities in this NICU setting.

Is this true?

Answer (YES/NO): YES